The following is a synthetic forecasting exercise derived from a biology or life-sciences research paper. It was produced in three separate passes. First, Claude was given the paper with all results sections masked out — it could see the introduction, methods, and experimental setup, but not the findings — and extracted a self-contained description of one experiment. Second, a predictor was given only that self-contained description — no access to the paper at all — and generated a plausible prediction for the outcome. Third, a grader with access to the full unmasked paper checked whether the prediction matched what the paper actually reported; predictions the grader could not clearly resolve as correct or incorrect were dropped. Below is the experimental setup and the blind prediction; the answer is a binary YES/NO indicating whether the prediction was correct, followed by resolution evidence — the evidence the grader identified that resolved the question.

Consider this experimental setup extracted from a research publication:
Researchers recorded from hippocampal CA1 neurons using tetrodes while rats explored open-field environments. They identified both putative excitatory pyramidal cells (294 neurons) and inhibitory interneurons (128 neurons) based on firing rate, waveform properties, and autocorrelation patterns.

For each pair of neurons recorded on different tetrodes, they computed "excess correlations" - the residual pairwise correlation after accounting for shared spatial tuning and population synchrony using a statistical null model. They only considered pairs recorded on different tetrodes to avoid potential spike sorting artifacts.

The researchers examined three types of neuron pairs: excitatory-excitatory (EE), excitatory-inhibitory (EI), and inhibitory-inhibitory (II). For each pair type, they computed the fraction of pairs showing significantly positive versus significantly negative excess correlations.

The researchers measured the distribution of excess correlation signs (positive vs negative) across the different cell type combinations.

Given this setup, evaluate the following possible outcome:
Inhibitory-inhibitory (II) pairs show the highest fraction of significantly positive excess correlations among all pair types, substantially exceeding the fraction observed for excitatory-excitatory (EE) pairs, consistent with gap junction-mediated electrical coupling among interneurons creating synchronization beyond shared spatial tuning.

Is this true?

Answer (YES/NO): YES